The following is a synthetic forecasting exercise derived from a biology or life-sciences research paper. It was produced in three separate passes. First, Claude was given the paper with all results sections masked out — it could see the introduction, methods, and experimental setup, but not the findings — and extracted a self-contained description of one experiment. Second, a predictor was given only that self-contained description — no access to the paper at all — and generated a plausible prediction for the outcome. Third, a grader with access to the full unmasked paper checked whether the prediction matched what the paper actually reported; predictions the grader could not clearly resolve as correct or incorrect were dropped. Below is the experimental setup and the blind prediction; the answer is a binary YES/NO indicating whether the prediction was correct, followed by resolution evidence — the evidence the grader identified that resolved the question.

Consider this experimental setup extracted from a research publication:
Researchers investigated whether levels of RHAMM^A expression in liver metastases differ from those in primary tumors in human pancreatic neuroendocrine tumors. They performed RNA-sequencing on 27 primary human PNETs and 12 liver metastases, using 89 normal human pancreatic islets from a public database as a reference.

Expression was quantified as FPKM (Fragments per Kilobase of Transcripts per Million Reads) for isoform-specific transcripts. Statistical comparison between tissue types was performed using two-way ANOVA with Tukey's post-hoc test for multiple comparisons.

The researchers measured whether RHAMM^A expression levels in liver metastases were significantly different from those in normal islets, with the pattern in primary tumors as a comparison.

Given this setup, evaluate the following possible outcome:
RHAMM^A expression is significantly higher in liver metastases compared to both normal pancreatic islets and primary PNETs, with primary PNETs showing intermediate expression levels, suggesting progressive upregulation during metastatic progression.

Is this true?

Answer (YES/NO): NO